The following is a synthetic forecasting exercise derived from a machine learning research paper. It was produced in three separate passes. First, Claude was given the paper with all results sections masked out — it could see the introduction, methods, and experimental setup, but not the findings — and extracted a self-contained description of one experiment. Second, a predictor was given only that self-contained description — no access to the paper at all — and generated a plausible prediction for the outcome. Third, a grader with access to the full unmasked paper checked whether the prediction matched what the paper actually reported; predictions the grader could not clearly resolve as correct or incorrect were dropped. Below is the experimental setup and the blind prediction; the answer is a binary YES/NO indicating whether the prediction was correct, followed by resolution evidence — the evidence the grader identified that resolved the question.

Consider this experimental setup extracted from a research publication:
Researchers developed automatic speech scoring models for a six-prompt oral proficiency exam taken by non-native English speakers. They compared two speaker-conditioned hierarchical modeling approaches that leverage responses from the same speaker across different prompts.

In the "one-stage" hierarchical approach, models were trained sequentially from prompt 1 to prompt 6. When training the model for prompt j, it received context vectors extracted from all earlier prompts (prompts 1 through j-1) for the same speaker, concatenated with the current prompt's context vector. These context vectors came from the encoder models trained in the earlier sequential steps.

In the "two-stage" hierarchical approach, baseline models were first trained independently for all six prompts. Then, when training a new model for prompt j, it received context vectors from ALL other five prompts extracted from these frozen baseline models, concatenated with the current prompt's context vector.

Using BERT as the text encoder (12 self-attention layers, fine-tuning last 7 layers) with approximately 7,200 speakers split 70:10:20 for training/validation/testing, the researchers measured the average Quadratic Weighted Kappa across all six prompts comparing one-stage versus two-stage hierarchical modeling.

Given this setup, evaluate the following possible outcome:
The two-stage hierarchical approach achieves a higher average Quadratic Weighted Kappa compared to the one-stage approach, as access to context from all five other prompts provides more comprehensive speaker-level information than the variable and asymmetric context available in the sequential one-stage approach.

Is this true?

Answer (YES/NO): YES